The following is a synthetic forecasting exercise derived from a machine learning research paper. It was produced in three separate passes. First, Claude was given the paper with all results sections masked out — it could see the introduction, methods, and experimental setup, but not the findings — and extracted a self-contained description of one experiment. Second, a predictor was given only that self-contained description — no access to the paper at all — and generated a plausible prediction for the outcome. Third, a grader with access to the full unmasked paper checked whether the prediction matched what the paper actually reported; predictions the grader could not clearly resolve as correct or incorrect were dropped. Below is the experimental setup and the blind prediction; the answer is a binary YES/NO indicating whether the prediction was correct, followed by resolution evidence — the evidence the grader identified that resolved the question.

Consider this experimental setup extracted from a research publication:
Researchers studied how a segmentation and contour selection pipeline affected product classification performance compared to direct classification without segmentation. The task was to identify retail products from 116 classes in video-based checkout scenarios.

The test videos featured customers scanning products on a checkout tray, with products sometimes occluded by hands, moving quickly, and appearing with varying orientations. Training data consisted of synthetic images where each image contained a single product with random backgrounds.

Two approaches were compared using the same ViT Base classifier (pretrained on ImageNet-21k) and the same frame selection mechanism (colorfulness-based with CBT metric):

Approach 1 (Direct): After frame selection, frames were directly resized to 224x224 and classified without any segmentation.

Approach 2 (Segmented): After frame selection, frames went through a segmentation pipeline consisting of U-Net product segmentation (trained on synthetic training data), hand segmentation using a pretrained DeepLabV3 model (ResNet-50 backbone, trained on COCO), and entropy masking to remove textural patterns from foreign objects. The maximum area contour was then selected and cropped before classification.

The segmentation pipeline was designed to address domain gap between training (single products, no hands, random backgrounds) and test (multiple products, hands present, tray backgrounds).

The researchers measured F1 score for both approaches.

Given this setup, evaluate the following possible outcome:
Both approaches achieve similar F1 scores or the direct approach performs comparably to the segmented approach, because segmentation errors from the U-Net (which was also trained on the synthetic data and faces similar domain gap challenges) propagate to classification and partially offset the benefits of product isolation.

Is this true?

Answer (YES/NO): NO